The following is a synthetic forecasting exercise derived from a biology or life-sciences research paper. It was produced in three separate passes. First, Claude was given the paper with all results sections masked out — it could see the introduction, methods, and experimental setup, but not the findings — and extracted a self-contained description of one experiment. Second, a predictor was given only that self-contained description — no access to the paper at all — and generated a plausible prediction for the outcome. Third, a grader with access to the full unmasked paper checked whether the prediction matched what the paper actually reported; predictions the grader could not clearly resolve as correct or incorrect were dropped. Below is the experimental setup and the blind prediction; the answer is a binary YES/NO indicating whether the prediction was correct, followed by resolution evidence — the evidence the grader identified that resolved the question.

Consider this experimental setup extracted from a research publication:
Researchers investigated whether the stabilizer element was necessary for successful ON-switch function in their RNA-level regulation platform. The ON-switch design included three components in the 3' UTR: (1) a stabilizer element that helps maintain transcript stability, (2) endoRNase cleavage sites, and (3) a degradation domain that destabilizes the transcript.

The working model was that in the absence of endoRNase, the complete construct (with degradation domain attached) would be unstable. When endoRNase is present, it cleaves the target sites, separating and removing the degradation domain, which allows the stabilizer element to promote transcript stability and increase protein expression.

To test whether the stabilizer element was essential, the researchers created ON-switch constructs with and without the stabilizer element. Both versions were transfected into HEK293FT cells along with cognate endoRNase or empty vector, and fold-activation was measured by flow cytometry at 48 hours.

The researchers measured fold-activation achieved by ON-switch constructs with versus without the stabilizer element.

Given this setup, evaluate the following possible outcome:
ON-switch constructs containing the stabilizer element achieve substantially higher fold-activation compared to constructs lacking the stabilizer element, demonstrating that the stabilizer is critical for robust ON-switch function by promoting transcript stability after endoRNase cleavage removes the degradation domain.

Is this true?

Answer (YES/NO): NO